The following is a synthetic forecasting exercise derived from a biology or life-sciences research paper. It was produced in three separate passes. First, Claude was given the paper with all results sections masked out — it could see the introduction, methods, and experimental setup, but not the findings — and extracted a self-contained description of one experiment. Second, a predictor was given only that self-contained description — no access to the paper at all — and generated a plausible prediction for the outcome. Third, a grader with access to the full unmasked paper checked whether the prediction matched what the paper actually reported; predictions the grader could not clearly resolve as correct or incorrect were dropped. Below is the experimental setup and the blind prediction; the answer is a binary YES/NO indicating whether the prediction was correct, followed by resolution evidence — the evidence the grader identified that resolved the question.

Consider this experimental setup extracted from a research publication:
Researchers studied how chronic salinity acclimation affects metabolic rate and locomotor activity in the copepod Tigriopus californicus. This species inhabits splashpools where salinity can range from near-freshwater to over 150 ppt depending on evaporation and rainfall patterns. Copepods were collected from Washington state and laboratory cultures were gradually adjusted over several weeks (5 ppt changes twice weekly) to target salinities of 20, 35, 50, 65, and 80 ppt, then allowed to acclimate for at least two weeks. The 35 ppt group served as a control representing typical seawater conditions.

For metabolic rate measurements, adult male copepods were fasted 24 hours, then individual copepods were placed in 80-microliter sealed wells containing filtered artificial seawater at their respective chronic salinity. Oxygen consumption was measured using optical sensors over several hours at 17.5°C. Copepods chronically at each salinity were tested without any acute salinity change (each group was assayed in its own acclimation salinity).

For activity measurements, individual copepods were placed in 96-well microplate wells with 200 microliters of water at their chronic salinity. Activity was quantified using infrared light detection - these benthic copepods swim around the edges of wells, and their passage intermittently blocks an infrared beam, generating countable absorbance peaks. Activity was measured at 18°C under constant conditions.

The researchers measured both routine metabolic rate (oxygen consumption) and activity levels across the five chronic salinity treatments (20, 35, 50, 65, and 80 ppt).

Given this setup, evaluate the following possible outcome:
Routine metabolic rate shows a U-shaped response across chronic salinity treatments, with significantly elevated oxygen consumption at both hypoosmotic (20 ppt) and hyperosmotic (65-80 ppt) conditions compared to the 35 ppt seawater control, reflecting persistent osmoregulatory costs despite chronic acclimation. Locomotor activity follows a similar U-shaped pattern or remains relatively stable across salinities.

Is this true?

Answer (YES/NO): NO